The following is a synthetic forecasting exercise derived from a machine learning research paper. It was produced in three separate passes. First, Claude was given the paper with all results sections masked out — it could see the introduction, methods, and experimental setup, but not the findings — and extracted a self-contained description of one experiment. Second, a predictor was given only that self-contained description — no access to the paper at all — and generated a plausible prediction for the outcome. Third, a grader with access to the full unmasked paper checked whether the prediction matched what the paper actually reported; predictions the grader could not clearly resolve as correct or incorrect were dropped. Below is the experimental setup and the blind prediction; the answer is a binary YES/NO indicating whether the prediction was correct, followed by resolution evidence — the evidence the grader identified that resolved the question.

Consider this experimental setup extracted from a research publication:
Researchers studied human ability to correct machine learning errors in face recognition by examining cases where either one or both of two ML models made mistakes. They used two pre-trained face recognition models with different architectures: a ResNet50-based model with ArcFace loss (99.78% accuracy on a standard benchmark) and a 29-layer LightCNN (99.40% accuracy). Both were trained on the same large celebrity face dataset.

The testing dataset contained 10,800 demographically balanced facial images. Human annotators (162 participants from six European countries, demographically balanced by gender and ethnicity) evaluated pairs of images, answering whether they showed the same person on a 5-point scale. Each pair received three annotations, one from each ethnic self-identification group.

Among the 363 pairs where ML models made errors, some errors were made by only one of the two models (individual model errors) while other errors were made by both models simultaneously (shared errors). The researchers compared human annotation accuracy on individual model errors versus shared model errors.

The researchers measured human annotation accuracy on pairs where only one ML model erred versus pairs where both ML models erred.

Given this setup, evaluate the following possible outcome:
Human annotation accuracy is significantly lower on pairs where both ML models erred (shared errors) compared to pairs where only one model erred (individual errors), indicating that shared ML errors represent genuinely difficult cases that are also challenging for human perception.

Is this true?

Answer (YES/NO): YES